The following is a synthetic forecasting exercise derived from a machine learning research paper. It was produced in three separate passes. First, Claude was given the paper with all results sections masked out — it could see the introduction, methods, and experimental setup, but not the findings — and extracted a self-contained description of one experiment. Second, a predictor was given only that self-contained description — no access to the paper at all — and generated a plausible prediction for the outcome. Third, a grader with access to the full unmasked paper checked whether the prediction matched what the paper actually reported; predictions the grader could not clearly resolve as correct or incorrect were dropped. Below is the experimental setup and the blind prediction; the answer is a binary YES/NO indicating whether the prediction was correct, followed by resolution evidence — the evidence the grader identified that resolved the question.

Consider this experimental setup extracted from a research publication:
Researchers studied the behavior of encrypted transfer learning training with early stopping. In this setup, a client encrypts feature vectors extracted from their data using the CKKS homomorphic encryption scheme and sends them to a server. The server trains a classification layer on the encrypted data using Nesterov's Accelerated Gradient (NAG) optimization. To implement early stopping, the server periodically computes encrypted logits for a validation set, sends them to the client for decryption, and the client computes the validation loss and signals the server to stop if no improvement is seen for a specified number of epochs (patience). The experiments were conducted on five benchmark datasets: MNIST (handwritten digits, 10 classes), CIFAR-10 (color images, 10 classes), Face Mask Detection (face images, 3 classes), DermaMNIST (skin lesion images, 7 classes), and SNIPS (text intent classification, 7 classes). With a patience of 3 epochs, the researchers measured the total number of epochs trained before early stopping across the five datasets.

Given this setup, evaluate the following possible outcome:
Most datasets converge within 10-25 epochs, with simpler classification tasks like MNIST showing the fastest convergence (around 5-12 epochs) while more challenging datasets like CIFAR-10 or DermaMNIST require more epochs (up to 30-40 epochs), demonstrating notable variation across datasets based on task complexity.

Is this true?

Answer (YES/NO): NO